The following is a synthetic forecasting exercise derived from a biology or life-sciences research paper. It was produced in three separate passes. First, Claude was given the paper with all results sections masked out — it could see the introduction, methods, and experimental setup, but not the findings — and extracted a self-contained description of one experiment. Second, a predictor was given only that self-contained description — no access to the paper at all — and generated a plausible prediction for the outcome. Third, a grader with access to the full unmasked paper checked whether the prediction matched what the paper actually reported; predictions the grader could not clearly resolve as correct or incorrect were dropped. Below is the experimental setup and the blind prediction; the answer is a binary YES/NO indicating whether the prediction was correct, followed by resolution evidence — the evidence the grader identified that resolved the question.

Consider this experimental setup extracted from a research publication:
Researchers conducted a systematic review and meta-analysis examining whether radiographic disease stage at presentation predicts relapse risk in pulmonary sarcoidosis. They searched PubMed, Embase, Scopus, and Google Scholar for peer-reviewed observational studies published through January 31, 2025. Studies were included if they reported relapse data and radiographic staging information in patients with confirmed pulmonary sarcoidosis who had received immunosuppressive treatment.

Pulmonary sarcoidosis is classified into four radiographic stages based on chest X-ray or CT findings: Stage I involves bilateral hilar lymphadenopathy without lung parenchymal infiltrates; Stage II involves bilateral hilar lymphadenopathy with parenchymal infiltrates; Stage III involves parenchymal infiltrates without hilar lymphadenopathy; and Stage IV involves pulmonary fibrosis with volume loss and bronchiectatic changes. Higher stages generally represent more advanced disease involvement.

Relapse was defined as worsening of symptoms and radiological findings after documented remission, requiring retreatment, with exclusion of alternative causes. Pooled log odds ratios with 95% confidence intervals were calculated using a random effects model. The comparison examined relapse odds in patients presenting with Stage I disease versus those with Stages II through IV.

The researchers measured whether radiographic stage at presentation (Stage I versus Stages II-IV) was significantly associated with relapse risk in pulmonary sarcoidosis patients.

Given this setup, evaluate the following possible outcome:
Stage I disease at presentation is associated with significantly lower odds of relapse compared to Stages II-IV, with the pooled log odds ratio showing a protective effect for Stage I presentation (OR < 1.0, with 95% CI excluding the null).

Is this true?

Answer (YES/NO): YES